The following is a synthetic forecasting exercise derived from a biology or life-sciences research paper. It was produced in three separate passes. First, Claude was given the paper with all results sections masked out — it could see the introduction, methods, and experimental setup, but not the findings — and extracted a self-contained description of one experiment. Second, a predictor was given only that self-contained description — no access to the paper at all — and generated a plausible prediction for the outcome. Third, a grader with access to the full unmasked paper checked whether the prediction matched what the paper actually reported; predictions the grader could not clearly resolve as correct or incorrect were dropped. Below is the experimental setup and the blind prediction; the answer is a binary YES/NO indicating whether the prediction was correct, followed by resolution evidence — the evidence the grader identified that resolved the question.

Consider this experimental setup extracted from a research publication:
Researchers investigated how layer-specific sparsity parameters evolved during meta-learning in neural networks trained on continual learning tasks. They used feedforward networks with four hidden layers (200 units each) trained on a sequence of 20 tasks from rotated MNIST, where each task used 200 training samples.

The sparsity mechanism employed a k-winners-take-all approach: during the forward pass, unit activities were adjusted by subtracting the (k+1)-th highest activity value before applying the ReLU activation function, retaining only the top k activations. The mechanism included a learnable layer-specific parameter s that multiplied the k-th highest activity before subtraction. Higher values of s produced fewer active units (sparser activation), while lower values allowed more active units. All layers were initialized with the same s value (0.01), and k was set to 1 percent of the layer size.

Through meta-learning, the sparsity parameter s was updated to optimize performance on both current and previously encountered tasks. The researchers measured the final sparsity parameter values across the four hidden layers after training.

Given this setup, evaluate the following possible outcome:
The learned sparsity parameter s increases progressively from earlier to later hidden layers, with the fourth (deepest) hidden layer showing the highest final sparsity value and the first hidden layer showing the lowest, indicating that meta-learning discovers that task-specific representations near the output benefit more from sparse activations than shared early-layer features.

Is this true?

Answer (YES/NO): YES